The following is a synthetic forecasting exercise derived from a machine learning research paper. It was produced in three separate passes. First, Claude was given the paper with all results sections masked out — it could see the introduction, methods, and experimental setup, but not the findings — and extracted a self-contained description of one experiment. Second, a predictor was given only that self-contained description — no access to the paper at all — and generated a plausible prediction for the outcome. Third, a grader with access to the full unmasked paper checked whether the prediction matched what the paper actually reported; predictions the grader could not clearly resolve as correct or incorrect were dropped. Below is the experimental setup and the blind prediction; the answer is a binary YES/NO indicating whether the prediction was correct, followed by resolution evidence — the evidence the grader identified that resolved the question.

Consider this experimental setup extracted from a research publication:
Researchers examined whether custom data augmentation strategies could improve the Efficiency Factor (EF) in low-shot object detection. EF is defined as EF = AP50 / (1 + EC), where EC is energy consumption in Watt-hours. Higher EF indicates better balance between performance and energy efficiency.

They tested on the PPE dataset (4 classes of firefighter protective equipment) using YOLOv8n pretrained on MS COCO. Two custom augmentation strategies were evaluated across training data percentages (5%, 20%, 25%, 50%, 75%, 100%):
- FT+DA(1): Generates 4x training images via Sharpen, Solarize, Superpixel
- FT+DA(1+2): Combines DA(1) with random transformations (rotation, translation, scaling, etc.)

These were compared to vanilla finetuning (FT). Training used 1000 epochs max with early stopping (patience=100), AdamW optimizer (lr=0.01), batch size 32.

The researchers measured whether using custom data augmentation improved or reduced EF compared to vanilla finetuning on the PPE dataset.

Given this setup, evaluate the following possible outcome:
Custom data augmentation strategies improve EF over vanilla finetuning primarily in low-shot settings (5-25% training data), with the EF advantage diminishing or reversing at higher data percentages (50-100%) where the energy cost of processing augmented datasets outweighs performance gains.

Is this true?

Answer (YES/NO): NO